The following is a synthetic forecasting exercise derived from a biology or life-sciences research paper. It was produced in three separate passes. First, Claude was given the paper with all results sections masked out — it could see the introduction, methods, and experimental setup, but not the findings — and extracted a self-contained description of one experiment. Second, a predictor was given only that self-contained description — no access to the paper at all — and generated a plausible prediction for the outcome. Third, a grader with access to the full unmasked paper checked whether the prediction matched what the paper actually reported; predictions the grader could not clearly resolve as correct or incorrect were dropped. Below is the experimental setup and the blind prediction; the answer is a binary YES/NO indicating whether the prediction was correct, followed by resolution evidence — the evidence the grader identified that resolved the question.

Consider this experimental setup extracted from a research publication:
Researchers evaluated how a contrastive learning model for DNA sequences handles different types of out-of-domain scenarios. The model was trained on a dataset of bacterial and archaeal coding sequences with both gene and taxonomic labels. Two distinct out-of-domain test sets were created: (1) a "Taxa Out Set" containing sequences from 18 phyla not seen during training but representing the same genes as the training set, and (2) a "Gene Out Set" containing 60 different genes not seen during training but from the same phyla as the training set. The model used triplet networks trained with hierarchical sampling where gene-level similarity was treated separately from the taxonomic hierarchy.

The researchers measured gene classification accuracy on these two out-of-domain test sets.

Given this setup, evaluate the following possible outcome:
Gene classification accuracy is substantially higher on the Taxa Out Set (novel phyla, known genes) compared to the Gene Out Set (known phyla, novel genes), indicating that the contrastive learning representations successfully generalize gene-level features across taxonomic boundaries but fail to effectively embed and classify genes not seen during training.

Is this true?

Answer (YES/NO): YES